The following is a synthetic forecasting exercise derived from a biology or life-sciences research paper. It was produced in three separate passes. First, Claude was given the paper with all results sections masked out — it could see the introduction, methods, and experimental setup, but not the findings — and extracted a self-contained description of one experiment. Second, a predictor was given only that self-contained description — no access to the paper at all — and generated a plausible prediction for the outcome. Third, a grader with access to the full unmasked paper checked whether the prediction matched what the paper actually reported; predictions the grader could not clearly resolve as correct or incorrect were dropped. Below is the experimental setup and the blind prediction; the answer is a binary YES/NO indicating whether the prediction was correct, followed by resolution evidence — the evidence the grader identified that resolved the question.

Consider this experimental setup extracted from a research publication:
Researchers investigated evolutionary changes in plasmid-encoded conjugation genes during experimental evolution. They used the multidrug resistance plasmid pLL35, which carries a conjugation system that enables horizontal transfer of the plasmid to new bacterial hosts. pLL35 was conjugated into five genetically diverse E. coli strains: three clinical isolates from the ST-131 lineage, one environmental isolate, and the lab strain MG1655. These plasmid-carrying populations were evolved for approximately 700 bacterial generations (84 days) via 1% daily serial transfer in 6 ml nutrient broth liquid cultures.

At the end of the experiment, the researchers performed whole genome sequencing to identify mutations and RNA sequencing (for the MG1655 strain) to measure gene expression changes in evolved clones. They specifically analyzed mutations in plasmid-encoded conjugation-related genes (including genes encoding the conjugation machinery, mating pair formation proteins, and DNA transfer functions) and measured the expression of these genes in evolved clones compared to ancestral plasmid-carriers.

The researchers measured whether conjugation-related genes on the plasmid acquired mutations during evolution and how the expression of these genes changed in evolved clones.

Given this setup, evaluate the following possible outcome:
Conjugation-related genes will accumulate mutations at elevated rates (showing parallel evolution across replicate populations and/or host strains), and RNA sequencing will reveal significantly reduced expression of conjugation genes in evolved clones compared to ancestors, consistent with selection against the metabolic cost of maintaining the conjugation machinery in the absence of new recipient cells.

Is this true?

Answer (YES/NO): YES